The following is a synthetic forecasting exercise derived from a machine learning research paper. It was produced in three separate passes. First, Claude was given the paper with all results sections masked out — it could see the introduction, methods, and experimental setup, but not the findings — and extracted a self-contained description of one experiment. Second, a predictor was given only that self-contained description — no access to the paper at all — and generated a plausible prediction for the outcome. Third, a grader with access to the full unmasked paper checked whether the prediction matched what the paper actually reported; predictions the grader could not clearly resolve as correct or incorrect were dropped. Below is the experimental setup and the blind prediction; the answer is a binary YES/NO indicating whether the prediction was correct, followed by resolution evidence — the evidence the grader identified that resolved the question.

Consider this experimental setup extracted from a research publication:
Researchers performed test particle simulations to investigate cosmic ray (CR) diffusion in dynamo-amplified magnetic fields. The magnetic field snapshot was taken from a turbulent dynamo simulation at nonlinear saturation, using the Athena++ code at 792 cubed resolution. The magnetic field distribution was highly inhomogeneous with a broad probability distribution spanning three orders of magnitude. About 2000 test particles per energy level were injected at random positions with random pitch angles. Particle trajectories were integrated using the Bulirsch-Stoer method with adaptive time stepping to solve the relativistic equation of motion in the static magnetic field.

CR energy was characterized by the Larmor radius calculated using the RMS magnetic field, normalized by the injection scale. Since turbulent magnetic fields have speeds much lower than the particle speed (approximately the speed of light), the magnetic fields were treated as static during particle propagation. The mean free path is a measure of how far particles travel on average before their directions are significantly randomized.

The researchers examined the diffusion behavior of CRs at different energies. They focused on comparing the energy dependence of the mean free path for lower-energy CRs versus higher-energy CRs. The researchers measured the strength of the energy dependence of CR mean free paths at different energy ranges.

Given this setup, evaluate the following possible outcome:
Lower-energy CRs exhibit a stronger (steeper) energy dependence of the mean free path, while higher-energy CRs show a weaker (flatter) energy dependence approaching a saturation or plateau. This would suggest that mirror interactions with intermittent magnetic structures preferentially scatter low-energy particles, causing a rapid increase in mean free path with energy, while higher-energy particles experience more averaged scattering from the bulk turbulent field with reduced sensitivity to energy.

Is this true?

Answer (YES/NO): NO